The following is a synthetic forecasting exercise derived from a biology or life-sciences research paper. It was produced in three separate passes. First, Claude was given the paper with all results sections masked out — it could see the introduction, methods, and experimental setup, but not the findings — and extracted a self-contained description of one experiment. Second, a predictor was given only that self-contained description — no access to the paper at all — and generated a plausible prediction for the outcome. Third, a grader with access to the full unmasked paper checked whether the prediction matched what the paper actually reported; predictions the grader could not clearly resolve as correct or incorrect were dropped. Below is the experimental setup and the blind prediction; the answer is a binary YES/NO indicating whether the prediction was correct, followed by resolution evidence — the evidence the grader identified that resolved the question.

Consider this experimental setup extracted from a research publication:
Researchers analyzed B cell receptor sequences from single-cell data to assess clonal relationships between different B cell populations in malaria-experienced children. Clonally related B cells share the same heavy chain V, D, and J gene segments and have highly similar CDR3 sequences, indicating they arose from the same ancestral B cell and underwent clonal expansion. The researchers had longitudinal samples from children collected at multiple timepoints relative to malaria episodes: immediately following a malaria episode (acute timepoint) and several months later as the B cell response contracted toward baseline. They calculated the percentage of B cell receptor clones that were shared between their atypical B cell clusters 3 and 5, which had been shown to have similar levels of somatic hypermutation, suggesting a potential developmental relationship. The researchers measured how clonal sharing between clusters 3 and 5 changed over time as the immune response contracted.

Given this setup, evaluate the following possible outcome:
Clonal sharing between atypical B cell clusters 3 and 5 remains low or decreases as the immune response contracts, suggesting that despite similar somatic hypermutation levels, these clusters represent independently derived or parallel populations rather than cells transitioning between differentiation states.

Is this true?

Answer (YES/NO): NO